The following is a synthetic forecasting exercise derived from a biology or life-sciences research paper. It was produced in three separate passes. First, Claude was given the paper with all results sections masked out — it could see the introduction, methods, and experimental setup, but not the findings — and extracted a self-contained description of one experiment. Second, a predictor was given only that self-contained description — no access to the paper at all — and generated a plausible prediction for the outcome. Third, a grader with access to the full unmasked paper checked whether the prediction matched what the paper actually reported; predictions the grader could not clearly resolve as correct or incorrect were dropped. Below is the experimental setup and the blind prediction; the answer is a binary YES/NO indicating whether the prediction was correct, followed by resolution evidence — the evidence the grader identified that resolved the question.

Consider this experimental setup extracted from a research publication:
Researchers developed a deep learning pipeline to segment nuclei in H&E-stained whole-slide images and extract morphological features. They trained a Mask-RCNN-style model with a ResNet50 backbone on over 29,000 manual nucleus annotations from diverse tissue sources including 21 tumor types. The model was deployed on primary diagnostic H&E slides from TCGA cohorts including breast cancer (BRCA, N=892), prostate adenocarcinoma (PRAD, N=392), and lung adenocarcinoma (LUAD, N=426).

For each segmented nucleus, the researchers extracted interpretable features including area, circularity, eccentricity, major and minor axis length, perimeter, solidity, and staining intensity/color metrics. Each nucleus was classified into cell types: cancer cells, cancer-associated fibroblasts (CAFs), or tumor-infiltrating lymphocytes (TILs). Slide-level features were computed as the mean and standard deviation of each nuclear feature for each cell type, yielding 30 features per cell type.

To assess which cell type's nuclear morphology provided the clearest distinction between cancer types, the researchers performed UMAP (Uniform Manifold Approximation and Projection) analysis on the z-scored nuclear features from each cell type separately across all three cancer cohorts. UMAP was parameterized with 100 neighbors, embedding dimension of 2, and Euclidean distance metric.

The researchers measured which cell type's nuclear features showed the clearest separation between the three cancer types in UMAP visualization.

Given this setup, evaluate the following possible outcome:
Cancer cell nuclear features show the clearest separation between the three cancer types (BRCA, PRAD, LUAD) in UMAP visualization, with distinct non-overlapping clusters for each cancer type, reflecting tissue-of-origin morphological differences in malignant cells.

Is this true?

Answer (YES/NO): NO